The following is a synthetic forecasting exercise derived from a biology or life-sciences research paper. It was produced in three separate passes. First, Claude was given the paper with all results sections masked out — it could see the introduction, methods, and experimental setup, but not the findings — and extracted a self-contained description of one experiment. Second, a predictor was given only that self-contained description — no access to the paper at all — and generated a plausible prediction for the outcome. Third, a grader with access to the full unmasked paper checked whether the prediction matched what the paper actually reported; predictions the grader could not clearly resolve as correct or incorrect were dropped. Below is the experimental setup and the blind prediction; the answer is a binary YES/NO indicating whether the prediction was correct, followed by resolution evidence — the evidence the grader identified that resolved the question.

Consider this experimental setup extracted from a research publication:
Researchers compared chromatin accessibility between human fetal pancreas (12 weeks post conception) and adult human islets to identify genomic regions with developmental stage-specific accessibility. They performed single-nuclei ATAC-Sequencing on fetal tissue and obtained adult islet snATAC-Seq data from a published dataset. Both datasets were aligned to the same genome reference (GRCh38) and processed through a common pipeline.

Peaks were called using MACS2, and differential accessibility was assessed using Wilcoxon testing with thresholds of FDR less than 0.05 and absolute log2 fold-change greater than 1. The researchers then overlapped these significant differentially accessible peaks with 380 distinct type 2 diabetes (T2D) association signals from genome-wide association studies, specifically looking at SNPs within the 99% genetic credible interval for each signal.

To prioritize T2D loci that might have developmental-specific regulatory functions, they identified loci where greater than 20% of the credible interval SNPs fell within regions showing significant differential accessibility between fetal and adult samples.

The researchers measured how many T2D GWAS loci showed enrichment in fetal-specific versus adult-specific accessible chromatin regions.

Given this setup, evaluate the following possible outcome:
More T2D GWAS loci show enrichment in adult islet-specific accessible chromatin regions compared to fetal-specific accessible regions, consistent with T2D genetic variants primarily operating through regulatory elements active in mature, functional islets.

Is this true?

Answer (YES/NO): NO